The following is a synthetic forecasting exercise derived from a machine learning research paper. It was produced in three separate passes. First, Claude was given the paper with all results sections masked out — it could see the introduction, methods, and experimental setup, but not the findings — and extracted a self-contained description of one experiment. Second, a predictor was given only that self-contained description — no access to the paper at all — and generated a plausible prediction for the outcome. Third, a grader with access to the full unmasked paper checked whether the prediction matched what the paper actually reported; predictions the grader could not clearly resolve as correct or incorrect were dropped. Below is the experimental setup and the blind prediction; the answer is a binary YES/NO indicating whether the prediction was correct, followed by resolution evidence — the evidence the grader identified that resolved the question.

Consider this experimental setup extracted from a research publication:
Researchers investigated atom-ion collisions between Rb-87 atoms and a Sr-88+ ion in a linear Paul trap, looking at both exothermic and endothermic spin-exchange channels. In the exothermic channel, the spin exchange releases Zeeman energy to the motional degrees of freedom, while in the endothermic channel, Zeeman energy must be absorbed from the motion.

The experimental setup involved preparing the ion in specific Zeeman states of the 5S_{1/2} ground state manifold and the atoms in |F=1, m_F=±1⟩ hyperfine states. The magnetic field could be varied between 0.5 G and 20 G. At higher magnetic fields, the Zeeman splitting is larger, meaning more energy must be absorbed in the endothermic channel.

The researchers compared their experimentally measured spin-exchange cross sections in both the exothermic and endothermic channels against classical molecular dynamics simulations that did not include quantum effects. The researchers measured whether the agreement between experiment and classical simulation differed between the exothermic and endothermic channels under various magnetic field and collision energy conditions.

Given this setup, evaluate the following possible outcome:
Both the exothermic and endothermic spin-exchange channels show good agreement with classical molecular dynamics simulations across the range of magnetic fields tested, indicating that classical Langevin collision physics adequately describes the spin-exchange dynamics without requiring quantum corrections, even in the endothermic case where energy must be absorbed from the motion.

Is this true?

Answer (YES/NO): NO